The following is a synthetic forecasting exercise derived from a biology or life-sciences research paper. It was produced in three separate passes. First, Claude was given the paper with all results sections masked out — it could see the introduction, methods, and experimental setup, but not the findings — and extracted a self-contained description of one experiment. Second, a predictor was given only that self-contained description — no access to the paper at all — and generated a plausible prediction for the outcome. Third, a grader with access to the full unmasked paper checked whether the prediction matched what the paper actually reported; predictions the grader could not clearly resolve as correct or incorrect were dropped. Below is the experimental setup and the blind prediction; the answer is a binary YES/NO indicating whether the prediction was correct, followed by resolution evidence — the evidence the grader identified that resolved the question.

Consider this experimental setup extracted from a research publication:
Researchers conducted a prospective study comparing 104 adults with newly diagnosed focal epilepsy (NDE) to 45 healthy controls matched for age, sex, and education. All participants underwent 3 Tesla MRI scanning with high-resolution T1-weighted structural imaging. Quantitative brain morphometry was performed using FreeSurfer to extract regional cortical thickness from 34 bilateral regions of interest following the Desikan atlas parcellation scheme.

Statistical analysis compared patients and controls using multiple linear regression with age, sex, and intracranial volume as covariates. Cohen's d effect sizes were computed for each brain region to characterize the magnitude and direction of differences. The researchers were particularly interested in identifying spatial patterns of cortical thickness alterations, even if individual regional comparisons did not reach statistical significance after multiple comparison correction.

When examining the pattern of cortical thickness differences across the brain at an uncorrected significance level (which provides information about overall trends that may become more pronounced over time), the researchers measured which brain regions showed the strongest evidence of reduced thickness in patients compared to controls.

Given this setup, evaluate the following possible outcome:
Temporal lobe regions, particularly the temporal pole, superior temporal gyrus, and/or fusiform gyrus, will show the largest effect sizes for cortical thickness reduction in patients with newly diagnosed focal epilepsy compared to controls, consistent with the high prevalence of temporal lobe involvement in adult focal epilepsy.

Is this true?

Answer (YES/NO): NO